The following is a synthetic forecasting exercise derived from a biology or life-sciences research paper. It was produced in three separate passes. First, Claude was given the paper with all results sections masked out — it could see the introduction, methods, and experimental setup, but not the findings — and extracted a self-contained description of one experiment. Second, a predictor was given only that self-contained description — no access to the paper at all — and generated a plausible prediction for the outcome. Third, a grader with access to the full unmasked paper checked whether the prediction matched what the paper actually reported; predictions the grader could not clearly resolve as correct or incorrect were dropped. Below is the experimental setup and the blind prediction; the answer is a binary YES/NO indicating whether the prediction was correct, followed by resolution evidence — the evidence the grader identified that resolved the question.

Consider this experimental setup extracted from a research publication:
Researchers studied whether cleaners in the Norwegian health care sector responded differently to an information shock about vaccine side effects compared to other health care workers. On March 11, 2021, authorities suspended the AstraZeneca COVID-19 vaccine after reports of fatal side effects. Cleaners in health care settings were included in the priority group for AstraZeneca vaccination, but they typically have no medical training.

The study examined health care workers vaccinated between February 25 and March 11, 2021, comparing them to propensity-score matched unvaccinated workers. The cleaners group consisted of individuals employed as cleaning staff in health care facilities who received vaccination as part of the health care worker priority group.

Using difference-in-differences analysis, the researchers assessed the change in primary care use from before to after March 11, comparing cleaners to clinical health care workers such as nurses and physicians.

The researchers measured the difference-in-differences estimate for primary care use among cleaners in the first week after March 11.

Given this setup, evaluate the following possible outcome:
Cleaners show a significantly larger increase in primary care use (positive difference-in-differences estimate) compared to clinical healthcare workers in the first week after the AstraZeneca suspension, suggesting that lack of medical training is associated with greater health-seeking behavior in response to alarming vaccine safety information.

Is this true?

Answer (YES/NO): YES